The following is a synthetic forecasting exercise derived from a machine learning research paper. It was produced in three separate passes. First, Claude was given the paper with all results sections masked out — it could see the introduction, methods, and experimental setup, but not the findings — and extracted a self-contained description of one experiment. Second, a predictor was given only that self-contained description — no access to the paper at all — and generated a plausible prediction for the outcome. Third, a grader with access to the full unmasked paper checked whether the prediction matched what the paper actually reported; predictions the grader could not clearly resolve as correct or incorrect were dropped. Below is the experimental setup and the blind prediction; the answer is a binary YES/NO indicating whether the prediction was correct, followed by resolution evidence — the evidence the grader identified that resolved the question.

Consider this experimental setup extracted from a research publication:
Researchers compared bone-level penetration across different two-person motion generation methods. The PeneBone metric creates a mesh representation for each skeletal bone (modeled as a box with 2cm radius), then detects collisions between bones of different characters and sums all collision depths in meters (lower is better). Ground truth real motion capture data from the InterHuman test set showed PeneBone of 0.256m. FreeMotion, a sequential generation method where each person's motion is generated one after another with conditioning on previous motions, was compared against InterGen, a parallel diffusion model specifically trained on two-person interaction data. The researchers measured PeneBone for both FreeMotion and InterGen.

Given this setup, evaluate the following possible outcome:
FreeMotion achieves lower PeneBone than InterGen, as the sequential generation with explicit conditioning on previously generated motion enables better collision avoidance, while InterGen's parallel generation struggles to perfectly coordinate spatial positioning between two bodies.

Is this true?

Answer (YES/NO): NO